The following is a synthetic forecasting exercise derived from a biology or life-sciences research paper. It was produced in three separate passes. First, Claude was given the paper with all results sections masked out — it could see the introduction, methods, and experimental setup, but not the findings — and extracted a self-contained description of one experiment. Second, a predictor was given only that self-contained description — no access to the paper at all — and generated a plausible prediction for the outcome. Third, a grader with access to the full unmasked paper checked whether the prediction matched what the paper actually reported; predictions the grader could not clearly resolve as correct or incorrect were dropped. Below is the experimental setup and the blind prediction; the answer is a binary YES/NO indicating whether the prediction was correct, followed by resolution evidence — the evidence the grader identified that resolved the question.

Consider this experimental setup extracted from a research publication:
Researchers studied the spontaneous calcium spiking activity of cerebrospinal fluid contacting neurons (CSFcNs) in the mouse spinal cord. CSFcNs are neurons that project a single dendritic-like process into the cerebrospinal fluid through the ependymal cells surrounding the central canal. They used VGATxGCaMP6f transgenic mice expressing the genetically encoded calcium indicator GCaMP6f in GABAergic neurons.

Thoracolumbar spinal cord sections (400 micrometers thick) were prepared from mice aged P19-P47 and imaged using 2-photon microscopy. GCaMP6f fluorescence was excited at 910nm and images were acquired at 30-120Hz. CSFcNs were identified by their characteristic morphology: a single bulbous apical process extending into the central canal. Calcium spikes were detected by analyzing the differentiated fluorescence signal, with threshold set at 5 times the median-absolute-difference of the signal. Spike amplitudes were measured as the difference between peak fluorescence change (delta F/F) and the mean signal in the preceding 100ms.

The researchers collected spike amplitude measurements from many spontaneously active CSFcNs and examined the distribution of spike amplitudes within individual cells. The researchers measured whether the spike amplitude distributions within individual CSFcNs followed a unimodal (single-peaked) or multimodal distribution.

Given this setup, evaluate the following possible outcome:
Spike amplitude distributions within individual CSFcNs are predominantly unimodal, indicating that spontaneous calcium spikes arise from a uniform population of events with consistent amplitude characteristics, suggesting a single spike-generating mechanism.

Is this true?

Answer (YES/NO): NO